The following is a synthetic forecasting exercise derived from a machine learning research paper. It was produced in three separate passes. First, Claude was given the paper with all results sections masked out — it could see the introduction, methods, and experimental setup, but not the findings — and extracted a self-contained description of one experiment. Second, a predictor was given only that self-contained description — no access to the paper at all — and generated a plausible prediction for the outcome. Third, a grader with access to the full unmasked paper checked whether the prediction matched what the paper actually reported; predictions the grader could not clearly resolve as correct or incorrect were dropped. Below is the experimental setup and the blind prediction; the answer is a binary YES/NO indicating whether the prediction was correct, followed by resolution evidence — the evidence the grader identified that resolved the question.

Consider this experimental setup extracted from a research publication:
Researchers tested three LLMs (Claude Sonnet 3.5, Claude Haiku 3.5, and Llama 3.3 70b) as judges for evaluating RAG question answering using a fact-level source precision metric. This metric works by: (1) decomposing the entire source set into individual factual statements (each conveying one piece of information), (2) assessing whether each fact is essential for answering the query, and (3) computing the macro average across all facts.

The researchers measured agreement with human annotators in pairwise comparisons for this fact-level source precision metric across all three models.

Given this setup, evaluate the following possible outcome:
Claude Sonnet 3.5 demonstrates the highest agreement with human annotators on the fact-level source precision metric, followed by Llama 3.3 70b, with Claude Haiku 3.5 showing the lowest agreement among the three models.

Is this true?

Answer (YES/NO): NO